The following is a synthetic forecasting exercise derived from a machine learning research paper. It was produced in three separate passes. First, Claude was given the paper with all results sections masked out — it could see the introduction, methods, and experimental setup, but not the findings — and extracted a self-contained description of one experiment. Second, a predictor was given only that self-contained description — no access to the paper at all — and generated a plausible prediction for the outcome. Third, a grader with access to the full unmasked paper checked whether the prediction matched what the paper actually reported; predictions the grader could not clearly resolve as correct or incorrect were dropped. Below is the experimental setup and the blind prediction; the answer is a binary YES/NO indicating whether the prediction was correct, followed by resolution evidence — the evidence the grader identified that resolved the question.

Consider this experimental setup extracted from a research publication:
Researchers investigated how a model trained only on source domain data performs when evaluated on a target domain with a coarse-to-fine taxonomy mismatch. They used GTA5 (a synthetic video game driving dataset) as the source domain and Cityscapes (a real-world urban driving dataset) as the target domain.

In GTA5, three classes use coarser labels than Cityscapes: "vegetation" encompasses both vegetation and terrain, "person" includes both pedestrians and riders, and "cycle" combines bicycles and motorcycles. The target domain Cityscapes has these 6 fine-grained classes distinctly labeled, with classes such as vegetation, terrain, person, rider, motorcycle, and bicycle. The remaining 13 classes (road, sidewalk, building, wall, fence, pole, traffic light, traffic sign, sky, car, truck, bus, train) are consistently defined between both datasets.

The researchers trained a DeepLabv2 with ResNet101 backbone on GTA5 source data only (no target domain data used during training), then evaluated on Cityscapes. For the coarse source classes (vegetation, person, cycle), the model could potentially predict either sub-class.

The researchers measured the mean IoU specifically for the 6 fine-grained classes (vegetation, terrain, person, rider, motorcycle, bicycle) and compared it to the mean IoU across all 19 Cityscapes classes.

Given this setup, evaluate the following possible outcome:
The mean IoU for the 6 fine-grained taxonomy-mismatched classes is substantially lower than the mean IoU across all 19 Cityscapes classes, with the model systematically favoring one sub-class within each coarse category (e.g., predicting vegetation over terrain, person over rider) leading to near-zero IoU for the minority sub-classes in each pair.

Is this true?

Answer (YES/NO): NO